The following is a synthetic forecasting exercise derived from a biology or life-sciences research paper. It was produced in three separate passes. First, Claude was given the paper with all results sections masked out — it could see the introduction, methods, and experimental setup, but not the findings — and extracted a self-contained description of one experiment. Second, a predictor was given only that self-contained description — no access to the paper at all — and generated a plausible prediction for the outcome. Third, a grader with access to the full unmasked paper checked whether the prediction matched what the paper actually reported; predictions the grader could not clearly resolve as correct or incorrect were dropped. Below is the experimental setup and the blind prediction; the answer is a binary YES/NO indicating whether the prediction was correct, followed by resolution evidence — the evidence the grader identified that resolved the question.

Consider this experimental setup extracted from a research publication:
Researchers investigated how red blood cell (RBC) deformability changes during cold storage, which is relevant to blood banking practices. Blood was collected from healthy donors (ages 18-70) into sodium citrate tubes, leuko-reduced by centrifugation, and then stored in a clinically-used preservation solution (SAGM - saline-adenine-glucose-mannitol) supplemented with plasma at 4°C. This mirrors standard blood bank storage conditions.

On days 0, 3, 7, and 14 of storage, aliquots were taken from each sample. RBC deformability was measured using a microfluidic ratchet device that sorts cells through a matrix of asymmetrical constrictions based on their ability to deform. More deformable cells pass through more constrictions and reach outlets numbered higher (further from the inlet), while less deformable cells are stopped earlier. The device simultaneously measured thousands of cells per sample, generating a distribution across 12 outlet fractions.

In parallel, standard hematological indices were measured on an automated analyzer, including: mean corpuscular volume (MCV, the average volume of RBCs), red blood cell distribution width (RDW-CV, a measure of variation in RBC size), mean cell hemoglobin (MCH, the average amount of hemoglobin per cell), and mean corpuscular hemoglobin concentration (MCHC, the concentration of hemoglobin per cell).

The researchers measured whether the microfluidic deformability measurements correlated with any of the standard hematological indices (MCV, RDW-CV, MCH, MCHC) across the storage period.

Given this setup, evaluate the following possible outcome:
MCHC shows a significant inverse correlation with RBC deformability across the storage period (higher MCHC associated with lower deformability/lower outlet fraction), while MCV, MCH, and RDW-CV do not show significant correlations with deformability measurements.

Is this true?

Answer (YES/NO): NO